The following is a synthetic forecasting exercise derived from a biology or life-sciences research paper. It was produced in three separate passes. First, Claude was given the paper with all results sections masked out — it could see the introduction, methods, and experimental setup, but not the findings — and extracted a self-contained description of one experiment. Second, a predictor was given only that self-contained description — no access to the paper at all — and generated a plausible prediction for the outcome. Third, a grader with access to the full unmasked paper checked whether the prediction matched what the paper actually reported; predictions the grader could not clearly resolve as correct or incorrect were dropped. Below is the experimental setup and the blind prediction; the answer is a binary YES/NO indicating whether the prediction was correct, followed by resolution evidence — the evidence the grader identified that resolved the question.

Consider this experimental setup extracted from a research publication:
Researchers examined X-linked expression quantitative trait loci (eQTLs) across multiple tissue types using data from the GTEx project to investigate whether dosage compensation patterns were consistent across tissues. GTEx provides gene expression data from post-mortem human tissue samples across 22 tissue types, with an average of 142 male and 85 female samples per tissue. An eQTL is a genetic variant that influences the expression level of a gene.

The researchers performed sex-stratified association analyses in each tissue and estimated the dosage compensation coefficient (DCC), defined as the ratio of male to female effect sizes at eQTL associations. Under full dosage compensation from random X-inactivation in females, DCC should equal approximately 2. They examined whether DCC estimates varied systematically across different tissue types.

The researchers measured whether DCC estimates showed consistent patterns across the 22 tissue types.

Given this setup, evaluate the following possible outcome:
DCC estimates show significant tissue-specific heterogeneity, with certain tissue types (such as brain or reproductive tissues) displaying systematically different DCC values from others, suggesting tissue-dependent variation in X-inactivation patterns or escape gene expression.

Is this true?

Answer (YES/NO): NO